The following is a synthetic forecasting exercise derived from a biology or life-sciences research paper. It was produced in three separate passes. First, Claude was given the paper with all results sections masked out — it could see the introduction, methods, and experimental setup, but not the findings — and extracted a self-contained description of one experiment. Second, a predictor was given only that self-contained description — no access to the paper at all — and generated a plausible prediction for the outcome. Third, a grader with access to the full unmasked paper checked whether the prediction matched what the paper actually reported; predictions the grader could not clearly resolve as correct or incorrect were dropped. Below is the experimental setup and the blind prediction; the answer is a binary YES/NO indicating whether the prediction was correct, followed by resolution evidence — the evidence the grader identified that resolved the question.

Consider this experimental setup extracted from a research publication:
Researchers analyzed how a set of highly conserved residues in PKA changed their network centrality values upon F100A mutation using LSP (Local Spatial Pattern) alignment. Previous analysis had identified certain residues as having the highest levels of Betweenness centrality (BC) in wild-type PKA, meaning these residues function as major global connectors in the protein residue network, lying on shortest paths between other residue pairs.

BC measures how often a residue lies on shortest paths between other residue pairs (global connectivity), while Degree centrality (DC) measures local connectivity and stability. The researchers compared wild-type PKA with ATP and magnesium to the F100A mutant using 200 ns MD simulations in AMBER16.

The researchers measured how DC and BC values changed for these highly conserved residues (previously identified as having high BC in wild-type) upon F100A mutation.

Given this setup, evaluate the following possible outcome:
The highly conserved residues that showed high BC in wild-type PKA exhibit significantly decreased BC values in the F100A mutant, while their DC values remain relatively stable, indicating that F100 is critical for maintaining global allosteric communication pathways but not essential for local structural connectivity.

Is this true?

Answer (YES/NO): NO